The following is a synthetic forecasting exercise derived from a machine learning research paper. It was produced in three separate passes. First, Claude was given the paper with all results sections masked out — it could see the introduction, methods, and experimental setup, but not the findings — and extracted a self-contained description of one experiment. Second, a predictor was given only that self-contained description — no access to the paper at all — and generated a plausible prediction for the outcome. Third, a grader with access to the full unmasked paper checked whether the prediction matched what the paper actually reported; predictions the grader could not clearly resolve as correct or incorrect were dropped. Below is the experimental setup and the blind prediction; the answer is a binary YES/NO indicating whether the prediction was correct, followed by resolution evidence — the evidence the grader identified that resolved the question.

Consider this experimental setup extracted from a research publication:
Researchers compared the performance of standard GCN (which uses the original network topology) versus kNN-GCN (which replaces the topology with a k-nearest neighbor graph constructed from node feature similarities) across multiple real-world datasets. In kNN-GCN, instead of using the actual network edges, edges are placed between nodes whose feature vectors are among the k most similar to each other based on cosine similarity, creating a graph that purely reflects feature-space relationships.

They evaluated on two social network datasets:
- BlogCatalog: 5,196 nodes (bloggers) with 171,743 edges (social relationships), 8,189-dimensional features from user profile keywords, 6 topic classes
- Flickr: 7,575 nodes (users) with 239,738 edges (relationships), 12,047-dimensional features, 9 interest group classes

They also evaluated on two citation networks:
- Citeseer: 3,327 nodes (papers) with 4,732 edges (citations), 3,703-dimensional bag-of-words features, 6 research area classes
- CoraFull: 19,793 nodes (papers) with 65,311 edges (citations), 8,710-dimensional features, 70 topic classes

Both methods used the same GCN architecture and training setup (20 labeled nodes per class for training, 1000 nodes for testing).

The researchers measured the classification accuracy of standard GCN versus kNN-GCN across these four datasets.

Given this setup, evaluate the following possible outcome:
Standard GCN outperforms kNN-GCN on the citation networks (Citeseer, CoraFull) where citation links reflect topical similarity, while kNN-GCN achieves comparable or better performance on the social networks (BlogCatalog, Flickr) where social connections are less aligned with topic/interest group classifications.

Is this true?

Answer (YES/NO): YES